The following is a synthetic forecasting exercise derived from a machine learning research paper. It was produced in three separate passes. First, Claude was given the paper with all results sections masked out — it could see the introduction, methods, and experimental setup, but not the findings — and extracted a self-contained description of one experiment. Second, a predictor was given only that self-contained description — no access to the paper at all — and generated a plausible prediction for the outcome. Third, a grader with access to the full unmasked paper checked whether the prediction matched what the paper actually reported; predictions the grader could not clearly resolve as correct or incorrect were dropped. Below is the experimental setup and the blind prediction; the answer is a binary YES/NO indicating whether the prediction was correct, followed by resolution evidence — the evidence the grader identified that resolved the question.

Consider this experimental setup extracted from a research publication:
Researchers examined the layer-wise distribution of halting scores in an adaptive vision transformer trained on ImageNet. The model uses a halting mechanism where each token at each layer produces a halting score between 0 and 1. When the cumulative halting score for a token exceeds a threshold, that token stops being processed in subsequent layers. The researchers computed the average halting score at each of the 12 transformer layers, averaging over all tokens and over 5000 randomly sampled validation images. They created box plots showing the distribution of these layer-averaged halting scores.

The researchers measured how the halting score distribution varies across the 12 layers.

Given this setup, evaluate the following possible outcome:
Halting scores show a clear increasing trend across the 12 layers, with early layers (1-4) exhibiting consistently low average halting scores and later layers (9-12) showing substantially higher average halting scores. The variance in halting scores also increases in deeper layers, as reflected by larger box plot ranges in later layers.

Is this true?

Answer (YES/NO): NO